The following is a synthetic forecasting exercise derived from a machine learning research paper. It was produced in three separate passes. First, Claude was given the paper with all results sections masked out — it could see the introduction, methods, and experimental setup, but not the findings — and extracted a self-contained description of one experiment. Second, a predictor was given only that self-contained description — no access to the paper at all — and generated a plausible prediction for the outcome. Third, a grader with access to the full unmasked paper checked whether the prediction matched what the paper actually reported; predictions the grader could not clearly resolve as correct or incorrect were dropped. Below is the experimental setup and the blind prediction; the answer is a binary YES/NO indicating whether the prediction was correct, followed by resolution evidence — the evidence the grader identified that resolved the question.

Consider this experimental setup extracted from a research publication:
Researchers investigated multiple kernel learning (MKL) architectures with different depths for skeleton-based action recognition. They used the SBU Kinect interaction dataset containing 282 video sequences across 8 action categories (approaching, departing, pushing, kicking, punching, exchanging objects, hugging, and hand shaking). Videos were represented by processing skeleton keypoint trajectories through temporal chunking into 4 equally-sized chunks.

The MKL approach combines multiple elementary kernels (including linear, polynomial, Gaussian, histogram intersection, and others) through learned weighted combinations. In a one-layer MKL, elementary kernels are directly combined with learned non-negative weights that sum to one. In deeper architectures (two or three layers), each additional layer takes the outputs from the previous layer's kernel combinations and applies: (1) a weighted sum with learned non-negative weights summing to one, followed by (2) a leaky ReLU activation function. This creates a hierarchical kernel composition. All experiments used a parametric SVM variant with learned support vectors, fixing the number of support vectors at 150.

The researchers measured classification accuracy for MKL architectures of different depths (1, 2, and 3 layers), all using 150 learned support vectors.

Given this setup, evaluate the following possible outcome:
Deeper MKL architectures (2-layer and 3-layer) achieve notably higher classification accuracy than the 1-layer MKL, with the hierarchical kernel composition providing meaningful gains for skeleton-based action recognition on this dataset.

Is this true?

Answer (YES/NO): NO